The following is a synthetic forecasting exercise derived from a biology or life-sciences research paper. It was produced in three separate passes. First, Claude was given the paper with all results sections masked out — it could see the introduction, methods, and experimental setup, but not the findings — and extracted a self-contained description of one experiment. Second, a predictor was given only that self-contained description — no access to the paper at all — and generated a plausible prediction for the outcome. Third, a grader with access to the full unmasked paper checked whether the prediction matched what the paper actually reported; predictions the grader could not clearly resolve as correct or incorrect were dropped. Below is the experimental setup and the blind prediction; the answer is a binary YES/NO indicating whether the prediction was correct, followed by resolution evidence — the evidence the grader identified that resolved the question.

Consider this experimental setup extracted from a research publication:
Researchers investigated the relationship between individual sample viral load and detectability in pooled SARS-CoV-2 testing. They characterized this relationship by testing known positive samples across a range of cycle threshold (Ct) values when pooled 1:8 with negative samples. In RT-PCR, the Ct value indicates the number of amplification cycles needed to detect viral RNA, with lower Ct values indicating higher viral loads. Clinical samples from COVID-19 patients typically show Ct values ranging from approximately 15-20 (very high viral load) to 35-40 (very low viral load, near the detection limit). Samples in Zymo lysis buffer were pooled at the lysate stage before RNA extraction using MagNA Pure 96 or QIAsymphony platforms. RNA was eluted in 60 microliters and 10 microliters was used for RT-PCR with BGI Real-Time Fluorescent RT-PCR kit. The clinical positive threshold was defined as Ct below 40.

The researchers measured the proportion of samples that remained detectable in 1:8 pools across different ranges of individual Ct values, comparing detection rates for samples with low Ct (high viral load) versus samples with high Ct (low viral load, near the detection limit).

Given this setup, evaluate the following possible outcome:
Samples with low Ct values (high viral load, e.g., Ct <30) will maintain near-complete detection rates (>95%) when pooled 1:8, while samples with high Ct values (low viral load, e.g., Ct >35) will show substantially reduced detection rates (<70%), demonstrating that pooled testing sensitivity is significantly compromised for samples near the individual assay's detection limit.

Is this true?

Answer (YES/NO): NO